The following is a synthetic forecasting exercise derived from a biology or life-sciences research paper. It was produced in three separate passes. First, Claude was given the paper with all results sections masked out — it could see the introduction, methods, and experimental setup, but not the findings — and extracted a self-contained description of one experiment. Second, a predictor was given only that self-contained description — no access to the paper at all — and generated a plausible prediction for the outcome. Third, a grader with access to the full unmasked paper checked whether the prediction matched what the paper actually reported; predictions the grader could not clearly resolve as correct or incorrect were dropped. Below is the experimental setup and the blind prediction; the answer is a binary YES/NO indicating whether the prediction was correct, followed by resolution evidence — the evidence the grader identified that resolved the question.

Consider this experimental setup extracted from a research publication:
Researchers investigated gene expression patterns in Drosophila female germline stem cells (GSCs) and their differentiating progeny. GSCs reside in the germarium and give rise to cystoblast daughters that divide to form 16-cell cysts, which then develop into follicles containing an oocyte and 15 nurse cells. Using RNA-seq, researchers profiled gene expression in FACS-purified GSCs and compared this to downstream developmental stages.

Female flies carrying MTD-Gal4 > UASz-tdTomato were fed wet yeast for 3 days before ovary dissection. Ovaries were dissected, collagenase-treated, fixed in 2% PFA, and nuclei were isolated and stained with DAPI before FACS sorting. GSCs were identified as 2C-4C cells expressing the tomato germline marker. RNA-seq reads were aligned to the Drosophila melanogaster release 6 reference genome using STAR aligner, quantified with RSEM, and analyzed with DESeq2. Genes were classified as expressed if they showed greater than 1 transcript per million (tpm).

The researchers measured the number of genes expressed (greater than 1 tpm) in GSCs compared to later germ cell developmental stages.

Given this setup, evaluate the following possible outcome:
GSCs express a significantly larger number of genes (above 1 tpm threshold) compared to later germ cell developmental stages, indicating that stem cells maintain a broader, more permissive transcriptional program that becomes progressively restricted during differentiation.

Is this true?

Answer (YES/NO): YES